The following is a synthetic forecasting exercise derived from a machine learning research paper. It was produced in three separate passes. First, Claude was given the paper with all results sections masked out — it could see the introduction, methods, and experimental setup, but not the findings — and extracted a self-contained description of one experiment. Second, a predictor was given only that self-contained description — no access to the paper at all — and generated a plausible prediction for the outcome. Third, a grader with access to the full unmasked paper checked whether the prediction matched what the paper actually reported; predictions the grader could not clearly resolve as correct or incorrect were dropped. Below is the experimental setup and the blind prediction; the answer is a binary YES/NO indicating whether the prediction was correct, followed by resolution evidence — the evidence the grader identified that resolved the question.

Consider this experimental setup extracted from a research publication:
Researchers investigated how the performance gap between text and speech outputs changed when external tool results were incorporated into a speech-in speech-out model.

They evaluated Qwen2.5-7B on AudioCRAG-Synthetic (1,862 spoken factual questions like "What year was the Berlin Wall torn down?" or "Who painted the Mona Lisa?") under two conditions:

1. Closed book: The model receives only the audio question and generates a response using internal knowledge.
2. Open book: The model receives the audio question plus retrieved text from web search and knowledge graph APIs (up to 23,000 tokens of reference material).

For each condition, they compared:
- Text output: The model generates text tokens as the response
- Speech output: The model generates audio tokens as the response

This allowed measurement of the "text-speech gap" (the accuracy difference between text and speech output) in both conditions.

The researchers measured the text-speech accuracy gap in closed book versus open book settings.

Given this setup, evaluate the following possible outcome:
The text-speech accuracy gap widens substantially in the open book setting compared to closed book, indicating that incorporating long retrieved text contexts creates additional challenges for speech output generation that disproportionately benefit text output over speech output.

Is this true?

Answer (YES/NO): YES